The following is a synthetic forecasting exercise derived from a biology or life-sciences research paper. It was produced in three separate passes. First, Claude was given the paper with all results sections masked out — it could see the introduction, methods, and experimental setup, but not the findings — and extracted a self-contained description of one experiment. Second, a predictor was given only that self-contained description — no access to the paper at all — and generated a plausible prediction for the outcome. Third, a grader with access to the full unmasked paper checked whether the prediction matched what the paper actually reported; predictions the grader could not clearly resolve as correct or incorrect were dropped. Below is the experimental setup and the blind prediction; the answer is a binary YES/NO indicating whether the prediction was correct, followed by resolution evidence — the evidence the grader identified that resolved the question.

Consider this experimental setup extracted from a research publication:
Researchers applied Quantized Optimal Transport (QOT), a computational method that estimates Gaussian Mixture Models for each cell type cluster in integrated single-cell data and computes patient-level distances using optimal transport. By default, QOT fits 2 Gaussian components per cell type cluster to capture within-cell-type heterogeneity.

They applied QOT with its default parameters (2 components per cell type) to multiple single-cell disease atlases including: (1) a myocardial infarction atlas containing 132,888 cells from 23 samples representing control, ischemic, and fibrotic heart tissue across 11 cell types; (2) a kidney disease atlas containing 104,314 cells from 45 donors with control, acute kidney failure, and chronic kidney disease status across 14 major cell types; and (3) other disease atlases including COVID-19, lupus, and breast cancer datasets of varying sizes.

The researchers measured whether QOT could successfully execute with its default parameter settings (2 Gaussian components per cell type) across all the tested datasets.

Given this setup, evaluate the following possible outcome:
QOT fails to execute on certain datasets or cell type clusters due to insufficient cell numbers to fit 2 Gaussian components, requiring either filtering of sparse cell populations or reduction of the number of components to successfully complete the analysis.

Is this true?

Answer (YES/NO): YES